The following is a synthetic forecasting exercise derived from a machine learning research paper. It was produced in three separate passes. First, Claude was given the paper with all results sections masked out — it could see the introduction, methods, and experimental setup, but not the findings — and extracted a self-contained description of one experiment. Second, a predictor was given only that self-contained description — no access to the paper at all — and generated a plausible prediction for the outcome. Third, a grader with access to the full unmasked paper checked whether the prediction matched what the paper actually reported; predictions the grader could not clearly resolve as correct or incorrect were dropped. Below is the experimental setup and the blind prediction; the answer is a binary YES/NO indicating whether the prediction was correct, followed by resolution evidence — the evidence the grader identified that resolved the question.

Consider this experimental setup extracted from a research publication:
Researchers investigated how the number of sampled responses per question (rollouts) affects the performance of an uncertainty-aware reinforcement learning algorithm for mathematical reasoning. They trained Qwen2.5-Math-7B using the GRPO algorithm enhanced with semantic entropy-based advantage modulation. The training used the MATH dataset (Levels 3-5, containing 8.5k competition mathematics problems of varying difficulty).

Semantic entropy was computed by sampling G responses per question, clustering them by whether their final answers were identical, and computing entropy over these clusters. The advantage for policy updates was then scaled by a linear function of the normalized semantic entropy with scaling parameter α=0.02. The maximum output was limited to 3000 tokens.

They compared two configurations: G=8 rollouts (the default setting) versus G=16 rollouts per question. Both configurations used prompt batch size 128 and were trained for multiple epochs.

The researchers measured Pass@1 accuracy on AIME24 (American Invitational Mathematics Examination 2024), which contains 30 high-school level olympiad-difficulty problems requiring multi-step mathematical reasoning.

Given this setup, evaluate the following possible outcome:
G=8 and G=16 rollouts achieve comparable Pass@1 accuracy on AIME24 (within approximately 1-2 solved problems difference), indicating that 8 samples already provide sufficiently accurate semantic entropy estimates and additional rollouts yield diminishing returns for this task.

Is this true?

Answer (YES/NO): NO